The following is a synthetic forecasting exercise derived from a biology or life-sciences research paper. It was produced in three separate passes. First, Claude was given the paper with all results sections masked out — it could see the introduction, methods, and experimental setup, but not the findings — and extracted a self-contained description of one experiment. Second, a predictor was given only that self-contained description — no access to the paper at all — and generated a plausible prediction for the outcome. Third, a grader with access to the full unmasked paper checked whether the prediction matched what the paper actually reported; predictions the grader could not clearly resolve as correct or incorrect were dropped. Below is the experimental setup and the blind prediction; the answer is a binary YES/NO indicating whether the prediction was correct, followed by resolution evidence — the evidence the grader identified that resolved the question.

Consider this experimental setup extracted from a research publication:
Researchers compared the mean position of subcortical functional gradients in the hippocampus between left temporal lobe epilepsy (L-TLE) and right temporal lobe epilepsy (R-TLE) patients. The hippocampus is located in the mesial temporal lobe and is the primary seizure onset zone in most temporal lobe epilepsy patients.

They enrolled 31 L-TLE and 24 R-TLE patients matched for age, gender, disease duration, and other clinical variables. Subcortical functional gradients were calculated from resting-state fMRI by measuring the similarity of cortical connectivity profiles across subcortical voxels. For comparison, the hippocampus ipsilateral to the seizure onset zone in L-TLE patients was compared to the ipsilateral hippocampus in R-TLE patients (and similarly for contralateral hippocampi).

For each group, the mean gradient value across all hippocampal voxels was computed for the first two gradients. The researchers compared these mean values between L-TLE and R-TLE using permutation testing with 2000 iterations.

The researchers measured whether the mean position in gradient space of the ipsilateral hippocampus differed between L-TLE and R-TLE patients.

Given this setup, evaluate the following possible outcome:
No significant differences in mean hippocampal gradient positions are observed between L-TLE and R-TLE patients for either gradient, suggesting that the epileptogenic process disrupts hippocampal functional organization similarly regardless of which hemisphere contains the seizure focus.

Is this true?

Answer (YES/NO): NO